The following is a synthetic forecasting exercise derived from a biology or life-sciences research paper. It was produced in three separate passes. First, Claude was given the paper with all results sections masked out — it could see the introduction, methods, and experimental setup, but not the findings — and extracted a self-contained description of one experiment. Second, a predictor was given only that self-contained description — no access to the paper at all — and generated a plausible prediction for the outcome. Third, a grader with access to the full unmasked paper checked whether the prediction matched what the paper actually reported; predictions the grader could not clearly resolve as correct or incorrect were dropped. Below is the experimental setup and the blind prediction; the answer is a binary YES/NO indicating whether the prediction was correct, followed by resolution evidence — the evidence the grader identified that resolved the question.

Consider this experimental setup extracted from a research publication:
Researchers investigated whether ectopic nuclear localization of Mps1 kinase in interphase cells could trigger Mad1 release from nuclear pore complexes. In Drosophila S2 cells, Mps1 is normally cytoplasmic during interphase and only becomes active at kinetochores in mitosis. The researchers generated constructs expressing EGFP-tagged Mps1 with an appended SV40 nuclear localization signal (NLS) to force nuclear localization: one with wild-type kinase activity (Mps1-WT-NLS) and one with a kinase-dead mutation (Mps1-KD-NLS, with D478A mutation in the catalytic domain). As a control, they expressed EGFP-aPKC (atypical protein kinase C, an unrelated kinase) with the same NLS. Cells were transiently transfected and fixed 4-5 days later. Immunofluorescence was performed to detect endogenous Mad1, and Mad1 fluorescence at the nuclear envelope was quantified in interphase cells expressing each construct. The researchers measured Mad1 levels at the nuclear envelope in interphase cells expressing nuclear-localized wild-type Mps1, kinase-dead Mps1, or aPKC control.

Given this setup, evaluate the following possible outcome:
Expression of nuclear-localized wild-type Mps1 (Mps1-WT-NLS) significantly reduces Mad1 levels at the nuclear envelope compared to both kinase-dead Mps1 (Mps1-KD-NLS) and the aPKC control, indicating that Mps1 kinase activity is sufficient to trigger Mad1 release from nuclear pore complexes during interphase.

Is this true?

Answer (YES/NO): YES